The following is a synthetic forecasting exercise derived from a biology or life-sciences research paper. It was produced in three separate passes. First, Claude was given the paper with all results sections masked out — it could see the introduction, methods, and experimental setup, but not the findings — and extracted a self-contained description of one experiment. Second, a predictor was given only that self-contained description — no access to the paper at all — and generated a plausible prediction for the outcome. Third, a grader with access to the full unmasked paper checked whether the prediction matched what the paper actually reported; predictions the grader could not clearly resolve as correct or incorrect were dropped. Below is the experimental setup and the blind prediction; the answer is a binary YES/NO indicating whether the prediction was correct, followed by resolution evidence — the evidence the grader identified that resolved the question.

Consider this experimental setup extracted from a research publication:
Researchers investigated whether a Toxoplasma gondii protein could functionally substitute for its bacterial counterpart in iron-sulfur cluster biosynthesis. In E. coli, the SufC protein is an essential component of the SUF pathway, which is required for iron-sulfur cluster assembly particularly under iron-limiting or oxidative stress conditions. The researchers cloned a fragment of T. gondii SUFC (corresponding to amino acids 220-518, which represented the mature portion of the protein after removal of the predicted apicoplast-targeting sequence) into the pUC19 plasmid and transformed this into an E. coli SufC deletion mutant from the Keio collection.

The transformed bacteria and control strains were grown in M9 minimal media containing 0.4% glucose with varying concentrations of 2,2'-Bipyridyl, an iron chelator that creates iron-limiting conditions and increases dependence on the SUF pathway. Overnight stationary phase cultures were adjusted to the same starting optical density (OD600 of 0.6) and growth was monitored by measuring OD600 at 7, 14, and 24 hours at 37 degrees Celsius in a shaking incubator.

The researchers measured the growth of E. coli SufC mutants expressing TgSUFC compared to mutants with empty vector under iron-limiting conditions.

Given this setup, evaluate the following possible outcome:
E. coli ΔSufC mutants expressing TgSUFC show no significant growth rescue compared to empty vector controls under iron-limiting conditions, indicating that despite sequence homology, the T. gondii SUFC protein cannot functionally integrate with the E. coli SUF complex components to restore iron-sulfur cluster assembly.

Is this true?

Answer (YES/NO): NO